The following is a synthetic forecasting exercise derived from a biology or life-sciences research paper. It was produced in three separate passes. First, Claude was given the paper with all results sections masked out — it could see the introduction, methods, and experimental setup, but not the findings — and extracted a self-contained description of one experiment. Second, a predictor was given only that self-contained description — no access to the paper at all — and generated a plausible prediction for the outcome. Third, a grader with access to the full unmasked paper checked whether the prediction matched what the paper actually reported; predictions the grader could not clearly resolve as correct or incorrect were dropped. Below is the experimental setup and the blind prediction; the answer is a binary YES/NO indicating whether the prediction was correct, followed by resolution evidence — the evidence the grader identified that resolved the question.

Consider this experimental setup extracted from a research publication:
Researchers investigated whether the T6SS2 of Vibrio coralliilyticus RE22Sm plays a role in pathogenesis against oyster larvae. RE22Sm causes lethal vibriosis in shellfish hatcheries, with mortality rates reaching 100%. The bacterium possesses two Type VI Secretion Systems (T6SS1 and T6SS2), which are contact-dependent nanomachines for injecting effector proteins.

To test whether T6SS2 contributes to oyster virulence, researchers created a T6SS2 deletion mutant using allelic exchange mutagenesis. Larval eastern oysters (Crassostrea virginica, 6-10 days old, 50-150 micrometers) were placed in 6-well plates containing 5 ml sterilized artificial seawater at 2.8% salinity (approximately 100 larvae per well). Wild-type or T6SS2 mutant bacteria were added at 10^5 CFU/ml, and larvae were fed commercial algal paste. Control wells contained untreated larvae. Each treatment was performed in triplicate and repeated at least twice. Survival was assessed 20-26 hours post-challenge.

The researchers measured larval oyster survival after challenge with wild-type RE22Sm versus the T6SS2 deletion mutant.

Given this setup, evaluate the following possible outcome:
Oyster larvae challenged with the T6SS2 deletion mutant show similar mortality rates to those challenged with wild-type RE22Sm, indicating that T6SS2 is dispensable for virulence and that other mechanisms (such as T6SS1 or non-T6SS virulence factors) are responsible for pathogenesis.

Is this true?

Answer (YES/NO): NO